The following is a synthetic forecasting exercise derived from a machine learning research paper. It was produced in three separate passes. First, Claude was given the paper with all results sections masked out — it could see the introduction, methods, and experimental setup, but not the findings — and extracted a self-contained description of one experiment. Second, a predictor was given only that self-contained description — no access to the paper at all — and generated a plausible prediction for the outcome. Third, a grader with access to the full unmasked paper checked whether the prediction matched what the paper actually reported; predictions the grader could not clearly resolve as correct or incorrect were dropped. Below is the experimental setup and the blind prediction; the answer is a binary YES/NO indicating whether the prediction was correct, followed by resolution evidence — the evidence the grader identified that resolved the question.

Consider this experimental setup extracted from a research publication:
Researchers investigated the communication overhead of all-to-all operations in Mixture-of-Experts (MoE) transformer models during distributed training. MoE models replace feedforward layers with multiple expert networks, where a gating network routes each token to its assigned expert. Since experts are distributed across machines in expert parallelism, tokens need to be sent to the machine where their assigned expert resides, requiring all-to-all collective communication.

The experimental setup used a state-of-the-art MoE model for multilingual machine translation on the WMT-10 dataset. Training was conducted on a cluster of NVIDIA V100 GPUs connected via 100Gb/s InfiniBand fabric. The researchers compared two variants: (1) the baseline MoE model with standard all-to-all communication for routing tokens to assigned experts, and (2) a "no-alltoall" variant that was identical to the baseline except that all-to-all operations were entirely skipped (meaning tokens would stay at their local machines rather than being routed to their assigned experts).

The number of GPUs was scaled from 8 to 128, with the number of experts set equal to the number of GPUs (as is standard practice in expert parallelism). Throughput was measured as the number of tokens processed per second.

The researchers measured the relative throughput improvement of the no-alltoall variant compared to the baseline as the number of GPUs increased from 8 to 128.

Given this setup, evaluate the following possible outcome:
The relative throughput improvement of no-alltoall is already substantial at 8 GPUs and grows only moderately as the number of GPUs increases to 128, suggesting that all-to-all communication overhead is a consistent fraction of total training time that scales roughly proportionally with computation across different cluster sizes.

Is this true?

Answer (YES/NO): NO